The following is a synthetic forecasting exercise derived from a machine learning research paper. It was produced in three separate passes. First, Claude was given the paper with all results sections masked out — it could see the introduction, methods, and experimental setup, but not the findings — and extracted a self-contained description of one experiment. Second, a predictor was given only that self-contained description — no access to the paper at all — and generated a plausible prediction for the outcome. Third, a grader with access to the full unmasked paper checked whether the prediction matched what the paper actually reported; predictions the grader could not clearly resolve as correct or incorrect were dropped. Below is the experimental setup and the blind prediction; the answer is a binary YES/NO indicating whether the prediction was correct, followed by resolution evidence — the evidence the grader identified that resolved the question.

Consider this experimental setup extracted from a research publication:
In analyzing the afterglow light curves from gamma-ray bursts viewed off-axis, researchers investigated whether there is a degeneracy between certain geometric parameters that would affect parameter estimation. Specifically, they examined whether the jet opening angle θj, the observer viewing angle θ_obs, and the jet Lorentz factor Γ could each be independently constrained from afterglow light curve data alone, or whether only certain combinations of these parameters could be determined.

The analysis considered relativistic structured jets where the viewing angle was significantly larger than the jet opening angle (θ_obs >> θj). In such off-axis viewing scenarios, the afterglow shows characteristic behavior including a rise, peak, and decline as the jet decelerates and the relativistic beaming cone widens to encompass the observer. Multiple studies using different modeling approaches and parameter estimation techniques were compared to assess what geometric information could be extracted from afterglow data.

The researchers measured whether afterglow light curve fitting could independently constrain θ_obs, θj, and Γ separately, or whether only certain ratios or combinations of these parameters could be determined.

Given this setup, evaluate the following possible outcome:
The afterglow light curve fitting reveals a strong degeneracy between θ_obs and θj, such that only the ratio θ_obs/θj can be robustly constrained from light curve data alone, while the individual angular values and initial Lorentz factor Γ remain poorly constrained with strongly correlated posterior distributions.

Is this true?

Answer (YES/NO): YES